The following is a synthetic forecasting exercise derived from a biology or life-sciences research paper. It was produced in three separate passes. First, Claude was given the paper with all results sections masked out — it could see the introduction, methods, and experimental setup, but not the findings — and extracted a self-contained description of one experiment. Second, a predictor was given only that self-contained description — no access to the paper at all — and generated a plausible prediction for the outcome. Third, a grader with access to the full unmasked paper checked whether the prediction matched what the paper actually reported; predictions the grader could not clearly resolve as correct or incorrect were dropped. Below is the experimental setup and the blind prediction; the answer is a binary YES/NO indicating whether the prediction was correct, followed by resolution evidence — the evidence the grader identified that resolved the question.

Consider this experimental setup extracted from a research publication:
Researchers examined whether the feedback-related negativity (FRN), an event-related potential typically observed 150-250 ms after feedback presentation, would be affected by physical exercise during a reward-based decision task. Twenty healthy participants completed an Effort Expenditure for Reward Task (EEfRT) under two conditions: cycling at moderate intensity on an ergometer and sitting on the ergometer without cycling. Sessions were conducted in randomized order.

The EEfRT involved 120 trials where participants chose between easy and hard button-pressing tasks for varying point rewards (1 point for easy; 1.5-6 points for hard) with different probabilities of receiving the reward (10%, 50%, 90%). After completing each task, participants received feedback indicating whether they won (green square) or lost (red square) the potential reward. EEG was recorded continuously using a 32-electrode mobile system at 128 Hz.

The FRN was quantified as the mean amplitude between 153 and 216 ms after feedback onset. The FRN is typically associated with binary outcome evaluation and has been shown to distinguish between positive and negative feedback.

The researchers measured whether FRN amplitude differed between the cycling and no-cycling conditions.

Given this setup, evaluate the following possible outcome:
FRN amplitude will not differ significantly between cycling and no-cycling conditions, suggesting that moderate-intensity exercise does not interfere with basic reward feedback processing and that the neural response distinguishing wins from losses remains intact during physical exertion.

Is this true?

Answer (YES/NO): YES